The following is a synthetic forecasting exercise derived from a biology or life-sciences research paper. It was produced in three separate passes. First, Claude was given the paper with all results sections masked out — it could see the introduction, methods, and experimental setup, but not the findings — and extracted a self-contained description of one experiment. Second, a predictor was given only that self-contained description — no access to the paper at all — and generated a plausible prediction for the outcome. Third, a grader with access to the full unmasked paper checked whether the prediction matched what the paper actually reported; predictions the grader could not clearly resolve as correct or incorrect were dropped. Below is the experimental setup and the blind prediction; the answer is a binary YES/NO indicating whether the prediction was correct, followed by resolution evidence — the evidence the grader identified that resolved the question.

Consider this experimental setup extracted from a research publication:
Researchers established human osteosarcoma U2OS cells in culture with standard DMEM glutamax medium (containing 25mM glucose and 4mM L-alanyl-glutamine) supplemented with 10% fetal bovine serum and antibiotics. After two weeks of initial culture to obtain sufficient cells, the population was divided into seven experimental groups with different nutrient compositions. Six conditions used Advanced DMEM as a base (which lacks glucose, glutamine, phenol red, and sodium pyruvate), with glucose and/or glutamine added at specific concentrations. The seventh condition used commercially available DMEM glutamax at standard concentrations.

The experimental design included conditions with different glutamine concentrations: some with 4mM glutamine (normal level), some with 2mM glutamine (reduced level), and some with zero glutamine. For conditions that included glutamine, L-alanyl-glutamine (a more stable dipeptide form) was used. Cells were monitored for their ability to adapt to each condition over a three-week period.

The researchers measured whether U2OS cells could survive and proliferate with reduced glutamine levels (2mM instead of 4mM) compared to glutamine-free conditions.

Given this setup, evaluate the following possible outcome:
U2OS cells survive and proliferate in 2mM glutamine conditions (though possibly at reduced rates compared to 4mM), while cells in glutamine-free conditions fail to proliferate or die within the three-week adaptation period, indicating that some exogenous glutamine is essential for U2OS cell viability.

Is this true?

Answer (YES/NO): YES